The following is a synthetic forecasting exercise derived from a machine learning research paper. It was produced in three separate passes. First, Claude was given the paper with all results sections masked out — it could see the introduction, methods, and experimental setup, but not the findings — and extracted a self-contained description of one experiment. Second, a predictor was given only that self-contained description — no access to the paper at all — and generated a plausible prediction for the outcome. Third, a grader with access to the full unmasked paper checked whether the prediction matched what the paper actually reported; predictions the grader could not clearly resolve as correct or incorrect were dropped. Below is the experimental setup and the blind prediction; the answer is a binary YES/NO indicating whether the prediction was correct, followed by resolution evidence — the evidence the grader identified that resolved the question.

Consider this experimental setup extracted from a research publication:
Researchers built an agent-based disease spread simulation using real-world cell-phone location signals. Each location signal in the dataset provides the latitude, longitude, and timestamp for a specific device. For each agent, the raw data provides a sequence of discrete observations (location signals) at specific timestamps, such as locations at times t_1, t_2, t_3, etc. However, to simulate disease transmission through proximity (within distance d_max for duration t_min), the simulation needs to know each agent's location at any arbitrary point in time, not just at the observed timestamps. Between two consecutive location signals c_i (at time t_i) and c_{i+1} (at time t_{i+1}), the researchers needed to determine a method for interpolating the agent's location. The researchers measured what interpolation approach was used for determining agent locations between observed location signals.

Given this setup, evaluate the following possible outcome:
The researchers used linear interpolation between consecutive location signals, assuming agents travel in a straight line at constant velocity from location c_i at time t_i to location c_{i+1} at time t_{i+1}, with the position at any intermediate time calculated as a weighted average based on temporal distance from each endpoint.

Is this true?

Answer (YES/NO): NO